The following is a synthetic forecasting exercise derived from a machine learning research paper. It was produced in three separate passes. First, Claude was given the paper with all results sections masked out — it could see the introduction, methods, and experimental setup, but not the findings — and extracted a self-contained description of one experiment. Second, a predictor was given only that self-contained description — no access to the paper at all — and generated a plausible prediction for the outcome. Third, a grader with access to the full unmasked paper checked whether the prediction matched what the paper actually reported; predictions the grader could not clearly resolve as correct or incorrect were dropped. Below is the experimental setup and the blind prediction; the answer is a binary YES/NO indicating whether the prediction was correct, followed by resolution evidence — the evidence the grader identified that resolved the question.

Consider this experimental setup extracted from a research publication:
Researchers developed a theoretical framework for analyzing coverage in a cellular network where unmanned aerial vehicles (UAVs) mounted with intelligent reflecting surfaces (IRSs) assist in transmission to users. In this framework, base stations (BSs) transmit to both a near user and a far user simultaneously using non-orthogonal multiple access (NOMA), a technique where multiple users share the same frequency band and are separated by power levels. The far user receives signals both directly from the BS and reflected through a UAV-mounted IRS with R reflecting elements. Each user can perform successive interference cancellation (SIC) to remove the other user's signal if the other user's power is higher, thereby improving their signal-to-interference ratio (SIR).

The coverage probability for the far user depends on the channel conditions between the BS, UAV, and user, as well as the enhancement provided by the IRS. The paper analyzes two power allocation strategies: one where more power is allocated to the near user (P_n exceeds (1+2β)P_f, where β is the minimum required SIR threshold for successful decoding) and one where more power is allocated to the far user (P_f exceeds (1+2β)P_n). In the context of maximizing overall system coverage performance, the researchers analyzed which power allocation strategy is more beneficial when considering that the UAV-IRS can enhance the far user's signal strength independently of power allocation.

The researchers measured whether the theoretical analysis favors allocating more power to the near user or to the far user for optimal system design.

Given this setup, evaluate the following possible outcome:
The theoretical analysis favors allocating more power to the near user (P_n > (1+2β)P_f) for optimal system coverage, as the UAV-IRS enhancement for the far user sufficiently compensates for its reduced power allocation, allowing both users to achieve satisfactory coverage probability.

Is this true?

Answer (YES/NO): YES